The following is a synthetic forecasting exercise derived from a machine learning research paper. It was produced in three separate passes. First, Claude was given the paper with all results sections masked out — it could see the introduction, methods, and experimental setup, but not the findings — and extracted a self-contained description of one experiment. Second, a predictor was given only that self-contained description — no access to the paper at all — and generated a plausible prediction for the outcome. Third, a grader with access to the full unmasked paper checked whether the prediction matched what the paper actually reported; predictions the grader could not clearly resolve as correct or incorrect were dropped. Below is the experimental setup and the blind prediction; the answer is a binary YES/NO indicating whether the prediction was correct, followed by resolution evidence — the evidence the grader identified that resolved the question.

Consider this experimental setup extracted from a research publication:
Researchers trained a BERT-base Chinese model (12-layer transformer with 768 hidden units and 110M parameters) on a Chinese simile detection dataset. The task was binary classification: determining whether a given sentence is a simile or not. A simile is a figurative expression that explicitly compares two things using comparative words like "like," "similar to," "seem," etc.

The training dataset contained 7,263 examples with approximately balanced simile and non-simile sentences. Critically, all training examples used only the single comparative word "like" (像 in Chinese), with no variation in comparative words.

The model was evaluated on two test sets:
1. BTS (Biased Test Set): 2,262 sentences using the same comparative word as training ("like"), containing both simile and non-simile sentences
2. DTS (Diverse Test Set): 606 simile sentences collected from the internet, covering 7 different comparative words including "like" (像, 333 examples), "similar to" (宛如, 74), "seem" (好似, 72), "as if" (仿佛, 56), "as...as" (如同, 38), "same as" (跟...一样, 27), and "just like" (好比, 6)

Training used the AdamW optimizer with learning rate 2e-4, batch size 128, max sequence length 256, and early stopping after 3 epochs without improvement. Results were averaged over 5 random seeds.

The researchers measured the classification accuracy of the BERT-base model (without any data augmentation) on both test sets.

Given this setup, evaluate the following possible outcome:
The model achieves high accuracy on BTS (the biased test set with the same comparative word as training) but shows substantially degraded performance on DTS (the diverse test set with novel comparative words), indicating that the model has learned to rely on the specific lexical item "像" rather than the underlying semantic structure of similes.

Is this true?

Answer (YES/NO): YES